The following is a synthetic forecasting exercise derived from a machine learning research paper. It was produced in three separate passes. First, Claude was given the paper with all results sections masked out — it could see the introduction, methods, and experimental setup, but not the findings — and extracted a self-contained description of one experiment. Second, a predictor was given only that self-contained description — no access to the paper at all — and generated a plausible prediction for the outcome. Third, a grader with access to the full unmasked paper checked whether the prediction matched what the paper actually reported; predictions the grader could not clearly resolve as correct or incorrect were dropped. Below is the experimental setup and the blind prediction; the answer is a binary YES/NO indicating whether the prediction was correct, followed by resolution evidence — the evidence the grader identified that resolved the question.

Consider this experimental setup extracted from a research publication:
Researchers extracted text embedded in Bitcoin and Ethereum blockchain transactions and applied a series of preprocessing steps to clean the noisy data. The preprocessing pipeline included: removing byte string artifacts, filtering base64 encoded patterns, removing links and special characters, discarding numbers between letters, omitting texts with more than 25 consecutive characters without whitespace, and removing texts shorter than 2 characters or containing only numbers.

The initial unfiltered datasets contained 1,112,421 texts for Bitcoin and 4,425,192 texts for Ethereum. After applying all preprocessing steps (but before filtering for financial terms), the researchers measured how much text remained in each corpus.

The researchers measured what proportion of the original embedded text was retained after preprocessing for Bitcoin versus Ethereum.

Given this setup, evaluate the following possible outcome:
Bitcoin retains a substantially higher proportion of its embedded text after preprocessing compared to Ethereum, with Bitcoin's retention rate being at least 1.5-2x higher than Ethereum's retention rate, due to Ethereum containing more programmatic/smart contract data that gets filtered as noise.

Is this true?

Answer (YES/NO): NO